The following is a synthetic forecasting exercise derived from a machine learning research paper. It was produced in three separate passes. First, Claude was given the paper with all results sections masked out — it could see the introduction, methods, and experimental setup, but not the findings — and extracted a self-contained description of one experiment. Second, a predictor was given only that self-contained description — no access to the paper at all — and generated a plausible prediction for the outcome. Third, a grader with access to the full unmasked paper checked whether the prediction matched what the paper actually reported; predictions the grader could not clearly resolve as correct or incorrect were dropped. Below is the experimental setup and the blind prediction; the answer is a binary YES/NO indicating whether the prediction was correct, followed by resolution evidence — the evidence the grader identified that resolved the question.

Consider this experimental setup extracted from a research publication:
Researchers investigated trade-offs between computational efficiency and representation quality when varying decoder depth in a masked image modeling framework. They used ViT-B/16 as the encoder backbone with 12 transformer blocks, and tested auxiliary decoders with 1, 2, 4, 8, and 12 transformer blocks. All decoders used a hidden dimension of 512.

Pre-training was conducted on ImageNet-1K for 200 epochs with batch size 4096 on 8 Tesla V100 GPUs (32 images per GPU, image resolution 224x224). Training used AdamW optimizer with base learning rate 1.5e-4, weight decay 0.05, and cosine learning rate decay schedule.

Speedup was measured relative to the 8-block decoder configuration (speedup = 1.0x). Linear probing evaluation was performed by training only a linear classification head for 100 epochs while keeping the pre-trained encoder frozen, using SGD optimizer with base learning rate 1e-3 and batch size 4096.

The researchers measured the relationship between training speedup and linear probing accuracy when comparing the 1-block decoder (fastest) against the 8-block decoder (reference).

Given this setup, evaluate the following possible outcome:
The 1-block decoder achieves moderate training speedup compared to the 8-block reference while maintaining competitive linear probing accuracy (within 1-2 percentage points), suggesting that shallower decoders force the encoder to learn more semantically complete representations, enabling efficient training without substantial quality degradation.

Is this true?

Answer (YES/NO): NO